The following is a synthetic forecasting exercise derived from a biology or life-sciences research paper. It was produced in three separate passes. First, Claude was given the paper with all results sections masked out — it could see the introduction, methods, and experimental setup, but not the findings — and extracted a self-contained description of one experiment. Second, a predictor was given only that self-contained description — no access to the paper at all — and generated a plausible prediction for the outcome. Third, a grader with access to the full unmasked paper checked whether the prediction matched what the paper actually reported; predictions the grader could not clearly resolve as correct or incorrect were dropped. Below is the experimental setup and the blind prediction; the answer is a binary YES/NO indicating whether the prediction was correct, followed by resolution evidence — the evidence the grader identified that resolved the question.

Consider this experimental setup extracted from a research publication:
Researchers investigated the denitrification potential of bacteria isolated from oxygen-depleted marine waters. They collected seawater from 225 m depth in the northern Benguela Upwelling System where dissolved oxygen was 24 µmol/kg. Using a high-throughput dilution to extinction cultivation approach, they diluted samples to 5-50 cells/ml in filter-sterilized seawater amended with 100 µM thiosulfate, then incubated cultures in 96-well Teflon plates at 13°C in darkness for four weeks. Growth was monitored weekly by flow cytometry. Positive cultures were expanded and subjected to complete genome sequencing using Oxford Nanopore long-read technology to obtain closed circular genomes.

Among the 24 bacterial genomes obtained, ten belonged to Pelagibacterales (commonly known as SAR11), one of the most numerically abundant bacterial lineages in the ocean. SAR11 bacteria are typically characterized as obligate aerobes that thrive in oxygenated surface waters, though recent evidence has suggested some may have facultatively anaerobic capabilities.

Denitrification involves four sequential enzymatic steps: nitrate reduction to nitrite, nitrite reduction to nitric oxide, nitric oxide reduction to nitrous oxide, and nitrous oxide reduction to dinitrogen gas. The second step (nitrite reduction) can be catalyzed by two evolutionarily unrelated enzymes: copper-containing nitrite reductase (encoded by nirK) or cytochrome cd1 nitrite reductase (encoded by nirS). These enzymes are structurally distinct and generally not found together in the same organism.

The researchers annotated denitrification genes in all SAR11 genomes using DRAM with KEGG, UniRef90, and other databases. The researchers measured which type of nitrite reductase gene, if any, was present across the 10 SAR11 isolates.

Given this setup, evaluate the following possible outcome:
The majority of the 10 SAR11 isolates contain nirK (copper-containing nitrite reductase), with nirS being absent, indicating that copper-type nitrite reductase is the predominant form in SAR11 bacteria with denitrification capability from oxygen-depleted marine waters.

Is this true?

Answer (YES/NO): YES